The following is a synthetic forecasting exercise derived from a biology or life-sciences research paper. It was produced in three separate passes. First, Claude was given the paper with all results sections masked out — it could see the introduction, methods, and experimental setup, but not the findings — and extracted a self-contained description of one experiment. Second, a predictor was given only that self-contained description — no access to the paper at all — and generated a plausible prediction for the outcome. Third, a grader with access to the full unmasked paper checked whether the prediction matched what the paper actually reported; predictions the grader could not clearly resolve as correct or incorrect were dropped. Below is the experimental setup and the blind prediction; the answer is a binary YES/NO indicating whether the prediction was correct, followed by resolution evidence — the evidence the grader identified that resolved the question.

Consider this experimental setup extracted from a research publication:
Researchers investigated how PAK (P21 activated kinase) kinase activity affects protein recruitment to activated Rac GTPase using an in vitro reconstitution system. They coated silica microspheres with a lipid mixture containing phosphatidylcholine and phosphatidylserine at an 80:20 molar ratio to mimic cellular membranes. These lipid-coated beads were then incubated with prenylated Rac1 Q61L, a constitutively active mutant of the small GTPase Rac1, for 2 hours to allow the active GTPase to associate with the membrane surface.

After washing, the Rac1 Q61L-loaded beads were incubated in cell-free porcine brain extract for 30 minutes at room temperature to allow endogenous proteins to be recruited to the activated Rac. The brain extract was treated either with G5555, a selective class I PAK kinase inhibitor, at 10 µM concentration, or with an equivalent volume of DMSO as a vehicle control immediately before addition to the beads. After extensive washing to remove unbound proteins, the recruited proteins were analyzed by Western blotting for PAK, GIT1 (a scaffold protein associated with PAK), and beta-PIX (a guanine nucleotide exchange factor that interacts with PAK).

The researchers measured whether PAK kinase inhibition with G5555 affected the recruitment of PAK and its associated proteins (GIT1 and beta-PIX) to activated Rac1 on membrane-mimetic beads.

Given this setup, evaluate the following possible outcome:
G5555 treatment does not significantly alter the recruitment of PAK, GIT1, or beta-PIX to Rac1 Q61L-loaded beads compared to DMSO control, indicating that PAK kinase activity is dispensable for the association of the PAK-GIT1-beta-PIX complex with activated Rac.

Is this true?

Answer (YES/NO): NO